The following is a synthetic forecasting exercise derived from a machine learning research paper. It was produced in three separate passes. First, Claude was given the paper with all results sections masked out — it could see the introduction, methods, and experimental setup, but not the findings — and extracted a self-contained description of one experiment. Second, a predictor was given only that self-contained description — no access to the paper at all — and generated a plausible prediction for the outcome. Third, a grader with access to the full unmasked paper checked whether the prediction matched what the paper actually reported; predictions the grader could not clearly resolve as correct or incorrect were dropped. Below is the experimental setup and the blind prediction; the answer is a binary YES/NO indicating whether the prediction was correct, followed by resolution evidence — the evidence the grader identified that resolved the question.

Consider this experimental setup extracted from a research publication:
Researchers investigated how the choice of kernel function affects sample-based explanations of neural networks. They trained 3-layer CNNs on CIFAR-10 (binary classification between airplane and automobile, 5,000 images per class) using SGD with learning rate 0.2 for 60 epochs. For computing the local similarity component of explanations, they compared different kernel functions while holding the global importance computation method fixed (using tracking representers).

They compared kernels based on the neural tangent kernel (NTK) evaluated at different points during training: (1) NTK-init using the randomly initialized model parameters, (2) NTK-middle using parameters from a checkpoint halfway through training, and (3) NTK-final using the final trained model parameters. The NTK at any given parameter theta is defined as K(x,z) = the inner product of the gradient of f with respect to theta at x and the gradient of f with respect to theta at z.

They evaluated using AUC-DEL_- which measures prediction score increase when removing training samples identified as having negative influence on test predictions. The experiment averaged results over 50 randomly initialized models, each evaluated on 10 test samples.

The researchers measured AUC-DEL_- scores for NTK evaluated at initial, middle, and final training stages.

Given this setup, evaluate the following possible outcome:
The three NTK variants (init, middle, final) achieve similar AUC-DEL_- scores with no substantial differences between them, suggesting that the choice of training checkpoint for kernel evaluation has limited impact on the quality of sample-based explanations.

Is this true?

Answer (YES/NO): NO